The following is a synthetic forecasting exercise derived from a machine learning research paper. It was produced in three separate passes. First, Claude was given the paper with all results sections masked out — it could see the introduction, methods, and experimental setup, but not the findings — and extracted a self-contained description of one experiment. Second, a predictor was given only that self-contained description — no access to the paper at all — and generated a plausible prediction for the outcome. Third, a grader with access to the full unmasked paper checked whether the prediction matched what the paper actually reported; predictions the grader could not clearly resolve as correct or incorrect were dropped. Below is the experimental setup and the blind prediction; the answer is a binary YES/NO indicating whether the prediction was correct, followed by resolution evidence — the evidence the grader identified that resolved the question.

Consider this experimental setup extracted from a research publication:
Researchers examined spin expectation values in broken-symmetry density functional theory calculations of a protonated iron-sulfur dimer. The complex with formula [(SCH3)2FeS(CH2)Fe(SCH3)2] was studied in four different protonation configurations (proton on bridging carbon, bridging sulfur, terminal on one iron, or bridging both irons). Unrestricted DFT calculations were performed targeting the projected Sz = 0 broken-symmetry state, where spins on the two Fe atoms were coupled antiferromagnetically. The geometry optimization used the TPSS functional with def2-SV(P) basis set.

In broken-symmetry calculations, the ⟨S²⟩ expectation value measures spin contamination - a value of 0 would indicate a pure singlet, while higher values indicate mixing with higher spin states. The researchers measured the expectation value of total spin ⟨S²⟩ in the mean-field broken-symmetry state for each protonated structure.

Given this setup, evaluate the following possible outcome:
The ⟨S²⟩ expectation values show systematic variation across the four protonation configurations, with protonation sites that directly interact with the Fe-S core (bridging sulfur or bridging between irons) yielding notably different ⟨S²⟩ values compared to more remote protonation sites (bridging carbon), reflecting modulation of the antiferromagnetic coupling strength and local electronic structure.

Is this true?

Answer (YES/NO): NO